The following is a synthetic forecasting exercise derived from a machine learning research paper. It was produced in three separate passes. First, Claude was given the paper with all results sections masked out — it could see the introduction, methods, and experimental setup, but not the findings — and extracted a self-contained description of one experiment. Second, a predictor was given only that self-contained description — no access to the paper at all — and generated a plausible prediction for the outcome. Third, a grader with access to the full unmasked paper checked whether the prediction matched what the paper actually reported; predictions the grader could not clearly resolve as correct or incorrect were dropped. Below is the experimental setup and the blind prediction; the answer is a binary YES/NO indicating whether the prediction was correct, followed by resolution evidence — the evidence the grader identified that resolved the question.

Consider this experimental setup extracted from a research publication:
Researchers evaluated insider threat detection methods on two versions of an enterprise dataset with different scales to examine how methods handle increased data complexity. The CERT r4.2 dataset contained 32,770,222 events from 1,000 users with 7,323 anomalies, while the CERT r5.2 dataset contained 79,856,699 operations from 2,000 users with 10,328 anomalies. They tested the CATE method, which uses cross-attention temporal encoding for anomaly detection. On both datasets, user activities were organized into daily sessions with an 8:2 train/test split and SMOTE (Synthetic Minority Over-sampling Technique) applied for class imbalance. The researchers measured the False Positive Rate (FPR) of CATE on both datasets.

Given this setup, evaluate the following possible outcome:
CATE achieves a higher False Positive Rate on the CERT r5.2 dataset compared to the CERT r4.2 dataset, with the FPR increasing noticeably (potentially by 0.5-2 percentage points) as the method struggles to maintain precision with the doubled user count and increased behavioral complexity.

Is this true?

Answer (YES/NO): NO